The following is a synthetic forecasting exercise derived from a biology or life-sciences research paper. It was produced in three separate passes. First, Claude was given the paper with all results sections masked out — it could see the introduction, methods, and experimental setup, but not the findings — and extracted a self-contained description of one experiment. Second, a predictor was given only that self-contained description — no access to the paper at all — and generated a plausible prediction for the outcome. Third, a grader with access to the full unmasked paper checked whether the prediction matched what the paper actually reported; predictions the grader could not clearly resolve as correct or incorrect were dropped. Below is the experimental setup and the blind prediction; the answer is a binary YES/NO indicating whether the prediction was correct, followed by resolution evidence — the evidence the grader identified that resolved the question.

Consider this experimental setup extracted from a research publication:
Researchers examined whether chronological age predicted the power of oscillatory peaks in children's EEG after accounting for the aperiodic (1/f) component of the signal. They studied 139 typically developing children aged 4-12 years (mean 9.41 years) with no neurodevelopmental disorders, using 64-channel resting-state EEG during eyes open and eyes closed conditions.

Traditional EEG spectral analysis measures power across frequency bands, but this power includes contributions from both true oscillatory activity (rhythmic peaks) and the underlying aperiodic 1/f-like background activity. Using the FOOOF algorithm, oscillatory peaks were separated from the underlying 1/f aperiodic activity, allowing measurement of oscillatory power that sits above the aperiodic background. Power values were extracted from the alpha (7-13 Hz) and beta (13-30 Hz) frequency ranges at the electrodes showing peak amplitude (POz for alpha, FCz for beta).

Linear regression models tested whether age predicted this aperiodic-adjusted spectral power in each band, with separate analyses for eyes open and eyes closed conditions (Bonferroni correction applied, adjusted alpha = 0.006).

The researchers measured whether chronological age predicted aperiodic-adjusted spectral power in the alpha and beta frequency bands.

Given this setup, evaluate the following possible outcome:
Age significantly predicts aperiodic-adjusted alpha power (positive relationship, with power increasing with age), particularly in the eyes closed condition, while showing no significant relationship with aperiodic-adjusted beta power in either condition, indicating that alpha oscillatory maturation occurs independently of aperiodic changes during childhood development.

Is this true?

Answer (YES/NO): NO